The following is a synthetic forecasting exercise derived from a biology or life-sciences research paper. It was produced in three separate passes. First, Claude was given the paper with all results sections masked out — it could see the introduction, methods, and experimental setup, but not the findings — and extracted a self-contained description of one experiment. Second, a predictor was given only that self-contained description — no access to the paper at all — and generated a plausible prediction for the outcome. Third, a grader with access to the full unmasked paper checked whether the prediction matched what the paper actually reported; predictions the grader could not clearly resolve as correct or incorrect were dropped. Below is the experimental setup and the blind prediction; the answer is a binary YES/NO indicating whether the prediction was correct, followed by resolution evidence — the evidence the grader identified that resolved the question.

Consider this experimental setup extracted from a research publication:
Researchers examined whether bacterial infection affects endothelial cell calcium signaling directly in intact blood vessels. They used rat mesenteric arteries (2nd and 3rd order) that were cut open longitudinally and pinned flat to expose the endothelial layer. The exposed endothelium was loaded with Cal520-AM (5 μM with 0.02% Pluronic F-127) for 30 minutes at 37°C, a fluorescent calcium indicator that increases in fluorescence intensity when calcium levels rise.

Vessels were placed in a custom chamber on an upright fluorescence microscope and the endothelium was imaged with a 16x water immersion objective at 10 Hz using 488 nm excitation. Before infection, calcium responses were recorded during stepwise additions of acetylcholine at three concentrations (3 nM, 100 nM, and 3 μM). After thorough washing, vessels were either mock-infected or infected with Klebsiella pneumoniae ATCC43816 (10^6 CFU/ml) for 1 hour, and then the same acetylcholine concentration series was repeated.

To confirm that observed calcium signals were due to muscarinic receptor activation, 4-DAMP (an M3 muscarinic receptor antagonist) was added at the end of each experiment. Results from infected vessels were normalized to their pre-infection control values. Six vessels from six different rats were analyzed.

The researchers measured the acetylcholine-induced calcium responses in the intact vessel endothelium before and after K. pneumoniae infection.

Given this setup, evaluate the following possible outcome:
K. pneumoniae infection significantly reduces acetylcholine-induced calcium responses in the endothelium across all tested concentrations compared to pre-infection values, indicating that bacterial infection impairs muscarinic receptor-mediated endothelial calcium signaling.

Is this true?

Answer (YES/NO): NO